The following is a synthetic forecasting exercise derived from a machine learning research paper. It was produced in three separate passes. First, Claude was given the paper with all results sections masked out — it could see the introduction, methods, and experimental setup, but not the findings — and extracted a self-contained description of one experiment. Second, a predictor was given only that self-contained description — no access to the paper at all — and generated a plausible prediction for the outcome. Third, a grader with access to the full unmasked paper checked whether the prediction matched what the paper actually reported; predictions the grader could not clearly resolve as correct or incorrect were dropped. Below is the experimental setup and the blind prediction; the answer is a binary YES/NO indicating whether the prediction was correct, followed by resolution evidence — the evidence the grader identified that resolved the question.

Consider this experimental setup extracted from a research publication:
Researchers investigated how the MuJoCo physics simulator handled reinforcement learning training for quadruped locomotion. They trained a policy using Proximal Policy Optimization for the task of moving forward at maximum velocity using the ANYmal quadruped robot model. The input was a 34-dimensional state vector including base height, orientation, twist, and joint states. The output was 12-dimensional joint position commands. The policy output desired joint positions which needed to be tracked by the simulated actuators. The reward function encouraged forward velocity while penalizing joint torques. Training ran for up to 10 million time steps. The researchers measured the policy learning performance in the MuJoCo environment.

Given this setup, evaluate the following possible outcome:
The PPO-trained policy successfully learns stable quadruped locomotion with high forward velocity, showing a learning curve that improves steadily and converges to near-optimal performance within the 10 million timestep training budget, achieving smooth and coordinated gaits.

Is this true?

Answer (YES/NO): NO